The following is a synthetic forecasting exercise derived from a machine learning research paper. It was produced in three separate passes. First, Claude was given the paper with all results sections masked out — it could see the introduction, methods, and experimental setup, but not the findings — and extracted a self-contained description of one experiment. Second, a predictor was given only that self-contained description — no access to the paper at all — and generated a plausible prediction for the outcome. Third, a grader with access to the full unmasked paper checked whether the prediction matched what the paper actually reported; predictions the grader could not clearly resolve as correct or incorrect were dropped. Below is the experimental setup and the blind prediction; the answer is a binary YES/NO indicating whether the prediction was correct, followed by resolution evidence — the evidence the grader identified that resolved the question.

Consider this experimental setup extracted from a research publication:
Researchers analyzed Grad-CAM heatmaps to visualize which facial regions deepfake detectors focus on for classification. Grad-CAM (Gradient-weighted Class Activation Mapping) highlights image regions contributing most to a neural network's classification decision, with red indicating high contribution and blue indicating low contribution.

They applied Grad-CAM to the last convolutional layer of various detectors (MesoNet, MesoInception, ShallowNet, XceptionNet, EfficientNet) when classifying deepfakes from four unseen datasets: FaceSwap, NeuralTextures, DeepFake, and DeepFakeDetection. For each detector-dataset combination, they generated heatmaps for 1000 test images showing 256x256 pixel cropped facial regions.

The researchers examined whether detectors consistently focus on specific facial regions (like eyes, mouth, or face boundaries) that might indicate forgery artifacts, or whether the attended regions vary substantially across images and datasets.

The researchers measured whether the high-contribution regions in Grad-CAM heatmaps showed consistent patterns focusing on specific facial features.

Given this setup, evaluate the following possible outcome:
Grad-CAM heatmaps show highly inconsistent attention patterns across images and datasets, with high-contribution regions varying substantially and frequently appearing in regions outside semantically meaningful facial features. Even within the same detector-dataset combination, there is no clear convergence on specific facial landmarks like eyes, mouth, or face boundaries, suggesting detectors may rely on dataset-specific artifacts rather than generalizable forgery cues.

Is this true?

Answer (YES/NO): YES